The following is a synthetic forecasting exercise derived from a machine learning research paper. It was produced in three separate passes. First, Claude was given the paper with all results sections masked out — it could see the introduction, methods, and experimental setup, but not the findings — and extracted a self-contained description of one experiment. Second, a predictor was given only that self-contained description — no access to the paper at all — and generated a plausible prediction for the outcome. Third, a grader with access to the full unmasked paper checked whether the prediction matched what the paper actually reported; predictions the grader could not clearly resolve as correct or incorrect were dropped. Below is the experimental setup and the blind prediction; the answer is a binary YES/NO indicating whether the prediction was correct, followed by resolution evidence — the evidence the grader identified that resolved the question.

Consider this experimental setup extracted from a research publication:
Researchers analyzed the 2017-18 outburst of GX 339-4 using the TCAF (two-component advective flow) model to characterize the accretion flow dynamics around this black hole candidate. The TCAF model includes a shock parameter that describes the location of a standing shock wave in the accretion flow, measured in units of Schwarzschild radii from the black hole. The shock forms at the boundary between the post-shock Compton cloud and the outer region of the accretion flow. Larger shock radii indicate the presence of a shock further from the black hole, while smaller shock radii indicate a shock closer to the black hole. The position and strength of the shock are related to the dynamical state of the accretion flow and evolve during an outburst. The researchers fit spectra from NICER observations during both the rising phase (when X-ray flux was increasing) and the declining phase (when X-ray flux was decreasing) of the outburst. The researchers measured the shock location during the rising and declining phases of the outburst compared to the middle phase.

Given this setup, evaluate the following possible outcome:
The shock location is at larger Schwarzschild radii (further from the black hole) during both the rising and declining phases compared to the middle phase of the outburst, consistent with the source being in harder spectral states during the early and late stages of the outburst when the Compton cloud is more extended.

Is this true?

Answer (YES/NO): YES